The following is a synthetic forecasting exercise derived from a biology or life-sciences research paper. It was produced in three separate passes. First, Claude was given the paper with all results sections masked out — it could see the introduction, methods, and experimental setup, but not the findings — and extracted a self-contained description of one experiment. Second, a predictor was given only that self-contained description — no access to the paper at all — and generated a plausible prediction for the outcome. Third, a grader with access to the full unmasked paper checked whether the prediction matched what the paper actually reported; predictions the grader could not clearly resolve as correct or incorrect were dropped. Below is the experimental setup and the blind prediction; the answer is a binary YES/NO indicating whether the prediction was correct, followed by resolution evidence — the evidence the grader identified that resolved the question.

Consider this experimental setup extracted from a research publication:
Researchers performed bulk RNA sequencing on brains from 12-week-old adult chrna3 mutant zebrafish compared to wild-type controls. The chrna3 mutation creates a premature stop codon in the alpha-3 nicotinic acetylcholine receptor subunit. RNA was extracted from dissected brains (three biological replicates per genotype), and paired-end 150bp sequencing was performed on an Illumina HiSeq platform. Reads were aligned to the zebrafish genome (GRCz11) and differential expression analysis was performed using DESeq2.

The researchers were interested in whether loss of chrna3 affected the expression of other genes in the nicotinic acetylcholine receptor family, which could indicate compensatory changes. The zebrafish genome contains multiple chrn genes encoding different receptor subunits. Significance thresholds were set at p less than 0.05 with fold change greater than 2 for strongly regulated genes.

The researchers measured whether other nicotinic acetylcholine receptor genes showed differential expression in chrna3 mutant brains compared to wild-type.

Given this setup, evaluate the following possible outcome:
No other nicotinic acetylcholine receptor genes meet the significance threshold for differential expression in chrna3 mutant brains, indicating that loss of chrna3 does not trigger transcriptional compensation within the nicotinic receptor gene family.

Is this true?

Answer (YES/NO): NO